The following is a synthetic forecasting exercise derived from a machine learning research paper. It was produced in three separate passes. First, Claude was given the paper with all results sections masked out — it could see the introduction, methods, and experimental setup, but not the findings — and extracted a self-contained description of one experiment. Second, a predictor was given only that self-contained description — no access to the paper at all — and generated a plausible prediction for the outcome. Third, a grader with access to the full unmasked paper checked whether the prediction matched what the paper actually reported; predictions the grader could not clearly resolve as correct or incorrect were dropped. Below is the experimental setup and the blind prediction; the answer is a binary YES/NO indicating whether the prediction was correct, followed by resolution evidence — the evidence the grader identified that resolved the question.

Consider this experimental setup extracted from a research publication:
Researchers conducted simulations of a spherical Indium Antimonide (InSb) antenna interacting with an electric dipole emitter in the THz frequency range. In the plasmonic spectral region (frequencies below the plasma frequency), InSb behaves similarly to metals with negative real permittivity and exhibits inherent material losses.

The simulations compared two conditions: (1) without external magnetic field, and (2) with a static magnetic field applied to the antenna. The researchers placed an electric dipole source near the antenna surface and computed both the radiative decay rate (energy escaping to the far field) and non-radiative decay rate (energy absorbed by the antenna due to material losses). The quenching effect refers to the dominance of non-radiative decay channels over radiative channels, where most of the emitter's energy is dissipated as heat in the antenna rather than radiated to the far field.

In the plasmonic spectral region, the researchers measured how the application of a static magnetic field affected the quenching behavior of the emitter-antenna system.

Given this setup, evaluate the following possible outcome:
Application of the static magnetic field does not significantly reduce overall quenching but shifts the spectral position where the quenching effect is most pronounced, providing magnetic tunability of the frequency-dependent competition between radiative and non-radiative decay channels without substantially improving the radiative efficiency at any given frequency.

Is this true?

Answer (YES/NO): NO